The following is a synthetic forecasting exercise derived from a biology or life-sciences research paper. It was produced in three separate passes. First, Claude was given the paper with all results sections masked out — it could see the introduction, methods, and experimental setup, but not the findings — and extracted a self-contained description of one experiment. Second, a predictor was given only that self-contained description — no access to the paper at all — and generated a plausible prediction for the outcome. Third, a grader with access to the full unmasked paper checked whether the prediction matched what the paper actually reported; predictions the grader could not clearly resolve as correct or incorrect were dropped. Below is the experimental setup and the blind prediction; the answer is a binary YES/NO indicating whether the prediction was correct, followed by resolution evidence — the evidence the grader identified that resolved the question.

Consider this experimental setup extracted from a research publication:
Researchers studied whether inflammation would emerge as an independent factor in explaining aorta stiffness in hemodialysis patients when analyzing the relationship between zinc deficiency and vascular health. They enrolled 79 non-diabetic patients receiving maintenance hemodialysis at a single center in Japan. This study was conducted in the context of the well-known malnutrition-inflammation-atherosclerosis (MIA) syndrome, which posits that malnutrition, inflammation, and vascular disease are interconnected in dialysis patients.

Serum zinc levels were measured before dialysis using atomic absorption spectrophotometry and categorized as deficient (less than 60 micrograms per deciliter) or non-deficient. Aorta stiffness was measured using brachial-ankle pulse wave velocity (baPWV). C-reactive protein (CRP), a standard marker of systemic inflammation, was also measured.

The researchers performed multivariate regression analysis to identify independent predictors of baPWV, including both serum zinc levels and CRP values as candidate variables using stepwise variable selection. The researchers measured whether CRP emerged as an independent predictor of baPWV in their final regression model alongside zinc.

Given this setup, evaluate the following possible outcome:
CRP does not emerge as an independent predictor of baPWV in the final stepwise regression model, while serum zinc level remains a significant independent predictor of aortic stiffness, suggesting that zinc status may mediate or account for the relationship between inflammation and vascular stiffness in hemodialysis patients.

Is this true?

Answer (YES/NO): YES